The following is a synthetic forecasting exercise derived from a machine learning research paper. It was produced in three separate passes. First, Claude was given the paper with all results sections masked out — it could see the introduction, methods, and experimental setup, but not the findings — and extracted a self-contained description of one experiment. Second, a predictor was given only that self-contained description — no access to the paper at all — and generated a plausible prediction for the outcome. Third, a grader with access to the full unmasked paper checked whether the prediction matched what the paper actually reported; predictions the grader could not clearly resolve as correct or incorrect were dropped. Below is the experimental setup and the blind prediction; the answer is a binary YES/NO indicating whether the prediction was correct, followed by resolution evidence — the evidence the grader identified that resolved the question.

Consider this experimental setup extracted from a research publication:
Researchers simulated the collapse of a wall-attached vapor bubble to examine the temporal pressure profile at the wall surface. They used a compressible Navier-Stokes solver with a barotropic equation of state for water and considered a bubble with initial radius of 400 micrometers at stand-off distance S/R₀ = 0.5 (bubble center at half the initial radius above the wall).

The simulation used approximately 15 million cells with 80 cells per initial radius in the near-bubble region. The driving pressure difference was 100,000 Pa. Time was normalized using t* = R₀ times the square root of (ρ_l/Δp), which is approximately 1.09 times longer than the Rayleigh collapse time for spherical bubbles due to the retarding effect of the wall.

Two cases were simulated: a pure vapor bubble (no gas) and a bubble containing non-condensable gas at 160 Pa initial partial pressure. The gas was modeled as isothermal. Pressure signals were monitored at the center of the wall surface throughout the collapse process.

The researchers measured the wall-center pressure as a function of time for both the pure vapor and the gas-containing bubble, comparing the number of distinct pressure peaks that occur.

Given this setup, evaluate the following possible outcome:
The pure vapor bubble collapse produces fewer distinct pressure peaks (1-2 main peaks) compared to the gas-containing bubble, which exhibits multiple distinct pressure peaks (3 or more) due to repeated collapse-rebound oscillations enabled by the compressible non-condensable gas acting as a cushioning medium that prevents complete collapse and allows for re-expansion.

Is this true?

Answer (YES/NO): NO